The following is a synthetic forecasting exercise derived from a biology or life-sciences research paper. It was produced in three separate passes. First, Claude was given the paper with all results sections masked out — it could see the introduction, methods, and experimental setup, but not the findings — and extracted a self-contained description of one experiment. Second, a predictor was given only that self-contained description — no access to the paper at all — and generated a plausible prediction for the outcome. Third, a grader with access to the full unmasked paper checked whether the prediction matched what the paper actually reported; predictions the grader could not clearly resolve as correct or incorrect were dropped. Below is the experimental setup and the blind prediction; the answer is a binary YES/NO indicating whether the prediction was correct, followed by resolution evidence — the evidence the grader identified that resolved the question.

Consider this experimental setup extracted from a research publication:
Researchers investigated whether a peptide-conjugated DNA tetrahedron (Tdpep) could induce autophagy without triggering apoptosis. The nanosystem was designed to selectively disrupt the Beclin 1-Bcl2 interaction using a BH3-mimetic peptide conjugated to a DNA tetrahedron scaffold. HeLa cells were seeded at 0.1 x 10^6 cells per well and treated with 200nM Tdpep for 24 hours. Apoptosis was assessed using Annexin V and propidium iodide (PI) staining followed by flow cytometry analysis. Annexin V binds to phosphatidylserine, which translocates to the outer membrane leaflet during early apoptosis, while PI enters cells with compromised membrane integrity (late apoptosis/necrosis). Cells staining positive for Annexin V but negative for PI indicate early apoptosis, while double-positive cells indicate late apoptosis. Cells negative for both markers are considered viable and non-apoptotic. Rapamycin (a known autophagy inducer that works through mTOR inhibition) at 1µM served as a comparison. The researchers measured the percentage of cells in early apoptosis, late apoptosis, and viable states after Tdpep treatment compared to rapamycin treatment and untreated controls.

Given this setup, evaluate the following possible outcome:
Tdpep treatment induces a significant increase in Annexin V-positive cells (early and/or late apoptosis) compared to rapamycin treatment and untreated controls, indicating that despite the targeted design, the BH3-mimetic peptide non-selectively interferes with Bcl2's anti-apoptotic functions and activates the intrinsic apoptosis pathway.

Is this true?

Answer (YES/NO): NO